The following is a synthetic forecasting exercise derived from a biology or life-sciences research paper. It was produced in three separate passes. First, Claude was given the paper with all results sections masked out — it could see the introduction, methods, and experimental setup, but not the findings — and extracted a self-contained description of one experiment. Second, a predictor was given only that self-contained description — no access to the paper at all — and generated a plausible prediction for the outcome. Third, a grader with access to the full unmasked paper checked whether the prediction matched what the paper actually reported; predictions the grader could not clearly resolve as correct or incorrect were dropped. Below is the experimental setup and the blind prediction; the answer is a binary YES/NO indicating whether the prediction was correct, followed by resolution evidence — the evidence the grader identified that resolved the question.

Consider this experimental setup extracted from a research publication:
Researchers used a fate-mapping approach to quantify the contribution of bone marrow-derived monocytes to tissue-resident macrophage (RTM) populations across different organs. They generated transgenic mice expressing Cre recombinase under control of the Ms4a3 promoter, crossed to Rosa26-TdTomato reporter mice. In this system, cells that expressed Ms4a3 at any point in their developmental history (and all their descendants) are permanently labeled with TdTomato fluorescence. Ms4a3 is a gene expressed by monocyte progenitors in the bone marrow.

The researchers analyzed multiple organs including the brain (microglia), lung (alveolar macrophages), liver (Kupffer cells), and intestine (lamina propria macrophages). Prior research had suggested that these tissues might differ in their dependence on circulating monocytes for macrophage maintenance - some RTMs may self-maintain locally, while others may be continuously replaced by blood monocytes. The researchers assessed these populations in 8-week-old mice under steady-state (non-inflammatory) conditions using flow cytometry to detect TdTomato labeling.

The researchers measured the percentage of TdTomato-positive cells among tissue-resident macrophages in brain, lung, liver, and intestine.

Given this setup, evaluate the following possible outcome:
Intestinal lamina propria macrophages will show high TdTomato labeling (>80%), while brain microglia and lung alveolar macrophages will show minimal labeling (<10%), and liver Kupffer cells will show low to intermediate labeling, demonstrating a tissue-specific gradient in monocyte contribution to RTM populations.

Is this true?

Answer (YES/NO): NO